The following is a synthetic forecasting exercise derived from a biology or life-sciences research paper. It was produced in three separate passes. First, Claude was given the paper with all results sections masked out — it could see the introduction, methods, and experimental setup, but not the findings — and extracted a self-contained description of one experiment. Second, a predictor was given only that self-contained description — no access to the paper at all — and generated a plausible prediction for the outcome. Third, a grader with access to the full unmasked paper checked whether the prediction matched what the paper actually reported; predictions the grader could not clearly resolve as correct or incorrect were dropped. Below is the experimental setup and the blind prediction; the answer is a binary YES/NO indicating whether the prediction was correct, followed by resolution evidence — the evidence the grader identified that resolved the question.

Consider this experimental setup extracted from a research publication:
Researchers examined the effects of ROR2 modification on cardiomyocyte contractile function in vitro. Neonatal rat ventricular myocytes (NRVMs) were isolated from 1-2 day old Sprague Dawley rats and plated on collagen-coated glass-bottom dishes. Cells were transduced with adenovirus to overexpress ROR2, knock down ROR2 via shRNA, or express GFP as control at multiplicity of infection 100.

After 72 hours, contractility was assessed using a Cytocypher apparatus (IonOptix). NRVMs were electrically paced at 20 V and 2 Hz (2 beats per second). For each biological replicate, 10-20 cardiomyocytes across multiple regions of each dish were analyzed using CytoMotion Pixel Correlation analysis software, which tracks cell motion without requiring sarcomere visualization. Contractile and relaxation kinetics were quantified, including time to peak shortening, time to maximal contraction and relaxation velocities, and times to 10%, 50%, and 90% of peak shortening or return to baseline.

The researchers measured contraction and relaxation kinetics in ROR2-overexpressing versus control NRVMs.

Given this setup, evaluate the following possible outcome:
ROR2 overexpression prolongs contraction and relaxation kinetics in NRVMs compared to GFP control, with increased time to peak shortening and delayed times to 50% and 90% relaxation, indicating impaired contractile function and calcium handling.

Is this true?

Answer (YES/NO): NO